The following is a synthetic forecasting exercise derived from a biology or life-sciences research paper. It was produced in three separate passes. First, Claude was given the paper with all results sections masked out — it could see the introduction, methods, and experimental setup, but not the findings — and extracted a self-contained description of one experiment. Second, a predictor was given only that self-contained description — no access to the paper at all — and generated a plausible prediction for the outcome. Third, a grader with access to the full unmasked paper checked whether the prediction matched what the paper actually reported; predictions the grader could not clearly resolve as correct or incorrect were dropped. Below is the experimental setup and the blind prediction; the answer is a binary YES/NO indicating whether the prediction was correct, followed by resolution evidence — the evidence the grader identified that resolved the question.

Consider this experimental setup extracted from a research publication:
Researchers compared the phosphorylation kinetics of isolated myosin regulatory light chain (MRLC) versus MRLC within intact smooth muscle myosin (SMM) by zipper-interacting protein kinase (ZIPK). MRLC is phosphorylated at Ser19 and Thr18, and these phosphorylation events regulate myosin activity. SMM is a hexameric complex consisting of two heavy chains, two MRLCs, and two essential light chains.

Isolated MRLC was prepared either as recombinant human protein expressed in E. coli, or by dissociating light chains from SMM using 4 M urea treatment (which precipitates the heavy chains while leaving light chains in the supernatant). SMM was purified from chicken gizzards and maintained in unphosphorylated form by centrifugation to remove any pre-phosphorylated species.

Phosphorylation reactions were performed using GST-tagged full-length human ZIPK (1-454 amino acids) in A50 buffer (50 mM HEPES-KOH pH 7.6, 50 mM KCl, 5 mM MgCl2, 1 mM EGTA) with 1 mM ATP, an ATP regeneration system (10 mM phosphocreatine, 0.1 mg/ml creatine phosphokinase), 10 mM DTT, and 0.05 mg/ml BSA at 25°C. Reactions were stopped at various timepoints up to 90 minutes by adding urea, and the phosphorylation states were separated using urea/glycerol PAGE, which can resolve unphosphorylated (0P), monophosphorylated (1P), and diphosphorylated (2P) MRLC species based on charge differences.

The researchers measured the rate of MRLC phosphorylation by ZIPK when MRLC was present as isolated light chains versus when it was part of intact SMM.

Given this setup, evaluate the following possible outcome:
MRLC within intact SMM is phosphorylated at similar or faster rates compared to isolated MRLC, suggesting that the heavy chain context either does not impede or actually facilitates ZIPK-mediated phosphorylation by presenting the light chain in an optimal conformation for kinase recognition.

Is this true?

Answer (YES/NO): NO